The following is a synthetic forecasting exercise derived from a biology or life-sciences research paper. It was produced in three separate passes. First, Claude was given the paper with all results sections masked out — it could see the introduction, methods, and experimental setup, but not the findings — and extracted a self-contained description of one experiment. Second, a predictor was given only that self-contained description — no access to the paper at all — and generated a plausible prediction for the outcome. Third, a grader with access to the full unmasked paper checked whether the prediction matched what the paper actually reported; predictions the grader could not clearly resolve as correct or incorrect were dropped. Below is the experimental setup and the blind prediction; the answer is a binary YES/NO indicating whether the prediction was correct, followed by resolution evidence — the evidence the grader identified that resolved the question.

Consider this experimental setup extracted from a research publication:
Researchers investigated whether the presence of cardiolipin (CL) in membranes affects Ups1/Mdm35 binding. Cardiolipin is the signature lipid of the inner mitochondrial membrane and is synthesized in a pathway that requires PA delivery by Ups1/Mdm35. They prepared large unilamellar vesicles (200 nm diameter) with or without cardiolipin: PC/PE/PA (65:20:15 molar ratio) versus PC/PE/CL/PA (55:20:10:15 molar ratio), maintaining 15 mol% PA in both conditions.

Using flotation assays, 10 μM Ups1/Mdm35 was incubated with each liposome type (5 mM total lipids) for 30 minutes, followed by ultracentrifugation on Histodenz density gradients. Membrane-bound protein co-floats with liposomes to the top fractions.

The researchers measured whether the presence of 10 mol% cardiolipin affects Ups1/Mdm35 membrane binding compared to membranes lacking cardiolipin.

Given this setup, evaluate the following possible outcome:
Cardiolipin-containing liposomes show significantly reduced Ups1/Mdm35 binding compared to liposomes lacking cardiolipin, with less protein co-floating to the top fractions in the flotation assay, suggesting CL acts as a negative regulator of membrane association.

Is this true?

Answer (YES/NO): NO